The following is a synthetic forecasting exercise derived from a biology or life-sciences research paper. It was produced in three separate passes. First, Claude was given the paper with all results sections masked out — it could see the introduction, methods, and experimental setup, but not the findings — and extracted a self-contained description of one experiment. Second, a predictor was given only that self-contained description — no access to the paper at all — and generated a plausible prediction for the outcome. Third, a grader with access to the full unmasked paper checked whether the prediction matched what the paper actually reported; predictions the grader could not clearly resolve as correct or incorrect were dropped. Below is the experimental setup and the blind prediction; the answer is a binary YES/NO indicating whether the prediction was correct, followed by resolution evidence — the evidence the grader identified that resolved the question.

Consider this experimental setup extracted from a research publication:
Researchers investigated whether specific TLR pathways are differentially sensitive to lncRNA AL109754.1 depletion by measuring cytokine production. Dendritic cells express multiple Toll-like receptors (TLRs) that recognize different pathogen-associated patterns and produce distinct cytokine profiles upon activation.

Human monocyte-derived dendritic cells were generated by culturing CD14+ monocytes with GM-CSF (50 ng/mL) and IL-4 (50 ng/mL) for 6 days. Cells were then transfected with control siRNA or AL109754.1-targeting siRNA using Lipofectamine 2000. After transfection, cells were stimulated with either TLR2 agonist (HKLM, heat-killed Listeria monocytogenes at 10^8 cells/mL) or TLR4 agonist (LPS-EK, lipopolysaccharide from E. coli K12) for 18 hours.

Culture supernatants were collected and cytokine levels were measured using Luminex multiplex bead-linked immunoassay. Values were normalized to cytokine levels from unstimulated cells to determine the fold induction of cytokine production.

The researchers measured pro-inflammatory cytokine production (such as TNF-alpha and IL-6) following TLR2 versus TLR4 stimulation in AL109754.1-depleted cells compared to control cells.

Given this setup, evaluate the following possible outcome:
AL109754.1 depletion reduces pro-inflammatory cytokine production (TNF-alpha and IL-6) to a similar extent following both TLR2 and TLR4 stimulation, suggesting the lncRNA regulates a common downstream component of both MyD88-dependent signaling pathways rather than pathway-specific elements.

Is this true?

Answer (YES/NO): NO